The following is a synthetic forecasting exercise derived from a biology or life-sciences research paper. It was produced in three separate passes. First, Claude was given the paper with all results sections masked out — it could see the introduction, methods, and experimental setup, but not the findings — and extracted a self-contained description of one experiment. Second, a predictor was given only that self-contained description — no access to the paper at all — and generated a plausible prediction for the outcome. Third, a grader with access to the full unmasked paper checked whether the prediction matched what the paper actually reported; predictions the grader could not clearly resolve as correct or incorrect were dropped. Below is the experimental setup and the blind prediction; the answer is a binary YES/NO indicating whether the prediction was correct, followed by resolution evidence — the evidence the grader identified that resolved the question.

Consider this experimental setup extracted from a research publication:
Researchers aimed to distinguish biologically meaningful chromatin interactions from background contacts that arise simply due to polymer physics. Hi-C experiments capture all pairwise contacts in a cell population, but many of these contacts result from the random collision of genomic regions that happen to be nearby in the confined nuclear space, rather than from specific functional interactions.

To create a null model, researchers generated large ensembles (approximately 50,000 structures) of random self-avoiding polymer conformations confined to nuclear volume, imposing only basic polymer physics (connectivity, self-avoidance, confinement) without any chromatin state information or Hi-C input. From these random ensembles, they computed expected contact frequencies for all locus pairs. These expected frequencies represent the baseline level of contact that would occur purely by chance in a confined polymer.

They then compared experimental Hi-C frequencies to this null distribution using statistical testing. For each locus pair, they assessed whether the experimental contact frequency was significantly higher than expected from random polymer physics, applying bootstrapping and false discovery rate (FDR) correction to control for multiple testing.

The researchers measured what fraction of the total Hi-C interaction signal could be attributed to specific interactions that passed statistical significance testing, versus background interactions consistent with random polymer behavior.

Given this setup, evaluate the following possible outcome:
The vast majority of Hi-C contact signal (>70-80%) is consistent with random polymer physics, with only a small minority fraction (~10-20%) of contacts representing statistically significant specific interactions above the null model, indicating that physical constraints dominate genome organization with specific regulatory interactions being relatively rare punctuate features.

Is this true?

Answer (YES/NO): NO